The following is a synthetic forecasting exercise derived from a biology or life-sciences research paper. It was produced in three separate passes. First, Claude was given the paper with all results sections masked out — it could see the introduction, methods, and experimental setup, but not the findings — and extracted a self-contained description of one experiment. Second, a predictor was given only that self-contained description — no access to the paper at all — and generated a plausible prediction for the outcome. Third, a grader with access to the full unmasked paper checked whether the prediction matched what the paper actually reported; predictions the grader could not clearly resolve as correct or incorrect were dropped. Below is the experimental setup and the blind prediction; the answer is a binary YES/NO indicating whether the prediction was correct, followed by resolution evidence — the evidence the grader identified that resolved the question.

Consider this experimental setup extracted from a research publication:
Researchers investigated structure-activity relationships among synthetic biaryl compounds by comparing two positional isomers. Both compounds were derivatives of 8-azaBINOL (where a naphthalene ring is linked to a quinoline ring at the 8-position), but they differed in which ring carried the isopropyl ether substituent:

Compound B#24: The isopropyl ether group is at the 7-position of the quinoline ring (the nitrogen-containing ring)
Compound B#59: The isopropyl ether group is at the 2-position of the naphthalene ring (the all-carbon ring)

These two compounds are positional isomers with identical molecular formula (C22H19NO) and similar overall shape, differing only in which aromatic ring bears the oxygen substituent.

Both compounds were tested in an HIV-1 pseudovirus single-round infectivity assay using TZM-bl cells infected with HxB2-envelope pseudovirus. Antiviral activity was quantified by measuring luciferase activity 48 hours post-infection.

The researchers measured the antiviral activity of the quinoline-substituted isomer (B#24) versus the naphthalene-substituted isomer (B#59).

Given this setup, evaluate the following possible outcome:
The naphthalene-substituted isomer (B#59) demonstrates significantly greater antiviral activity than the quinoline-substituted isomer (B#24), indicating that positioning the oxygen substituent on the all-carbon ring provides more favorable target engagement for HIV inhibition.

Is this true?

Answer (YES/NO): NO